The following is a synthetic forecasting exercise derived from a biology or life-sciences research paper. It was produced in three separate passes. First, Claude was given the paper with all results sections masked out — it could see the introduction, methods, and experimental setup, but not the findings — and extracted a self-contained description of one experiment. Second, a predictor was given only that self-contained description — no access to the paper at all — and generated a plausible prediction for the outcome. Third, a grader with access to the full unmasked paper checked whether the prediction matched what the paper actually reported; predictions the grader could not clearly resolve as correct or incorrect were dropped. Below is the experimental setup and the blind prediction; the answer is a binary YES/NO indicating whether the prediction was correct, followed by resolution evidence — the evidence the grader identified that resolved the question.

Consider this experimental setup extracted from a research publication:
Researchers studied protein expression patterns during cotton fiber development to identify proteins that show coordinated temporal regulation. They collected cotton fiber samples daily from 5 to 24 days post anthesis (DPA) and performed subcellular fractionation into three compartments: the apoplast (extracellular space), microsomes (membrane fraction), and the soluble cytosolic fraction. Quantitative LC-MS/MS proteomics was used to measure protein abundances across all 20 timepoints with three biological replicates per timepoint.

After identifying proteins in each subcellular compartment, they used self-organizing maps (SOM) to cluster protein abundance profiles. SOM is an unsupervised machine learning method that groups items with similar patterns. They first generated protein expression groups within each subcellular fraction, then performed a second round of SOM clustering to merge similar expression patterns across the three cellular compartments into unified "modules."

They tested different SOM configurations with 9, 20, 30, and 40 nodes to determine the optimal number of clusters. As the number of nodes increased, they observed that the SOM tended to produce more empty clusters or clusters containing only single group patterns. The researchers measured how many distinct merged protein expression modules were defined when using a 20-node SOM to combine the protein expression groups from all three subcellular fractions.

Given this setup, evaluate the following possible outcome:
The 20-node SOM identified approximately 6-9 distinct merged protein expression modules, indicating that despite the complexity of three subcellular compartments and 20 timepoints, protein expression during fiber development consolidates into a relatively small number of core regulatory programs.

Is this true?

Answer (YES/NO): NO